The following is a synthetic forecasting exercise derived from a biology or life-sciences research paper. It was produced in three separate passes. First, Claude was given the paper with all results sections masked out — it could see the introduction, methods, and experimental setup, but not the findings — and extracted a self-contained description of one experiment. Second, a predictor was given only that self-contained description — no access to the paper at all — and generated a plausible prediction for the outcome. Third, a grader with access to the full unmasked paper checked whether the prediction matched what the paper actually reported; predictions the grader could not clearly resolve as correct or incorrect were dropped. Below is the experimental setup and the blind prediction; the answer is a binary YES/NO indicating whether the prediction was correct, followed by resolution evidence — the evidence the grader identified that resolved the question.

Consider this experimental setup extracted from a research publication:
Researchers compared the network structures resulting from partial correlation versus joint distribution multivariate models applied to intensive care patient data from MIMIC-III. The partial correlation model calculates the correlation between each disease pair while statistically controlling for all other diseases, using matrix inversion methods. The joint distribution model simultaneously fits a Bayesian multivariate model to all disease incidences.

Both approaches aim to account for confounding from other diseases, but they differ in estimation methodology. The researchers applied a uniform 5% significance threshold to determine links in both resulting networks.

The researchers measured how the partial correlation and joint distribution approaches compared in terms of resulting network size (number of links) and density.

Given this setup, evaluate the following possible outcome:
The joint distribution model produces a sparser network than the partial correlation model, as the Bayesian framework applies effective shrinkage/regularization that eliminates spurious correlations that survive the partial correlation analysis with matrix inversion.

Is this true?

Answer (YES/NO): YES